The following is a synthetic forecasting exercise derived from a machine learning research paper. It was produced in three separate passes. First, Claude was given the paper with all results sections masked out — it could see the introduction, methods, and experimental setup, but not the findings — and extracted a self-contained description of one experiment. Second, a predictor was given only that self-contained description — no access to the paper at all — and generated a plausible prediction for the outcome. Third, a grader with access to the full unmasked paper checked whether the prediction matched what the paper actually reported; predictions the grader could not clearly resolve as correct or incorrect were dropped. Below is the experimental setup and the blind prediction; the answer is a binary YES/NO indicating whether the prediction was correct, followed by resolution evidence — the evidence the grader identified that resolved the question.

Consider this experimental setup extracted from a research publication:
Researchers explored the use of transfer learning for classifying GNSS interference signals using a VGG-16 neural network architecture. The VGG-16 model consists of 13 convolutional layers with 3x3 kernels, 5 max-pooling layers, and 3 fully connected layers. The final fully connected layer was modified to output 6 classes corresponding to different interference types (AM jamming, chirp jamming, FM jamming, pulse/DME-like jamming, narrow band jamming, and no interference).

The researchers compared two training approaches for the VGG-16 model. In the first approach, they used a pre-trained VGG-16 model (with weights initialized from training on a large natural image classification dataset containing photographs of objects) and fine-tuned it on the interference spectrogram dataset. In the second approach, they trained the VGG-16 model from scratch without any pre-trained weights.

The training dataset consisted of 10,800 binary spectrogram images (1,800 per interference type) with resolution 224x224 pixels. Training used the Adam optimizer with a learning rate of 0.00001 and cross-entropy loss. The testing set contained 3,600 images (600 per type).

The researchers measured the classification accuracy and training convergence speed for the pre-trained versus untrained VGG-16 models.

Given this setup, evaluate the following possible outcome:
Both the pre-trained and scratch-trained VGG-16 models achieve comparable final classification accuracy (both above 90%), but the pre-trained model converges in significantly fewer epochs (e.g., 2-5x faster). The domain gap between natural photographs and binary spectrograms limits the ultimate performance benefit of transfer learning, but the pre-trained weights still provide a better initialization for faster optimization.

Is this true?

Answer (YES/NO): YES